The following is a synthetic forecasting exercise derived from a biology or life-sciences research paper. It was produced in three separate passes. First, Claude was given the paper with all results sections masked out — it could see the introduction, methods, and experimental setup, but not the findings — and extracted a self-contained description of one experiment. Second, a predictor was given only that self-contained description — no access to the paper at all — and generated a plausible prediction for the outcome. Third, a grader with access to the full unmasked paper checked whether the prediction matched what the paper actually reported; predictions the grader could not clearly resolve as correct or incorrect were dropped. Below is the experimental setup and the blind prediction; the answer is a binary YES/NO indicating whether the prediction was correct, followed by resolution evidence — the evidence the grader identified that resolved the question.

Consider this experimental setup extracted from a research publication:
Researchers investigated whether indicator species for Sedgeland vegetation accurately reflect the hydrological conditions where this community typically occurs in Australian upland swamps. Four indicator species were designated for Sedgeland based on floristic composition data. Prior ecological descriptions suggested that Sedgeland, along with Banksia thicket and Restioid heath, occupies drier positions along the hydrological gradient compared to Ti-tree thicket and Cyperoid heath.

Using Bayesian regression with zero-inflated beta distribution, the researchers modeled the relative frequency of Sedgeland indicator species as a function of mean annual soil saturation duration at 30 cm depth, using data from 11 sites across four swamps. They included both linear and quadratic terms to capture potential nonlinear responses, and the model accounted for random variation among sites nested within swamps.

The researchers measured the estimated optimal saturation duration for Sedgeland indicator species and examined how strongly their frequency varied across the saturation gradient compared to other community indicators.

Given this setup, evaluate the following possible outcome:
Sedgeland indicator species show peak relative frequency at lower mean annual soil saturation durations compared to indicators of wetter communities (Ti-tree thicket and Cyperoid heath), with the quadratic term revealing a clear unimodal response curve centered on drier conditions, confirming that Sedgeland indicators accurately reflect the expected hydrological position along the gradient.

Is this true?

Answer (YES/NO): NO